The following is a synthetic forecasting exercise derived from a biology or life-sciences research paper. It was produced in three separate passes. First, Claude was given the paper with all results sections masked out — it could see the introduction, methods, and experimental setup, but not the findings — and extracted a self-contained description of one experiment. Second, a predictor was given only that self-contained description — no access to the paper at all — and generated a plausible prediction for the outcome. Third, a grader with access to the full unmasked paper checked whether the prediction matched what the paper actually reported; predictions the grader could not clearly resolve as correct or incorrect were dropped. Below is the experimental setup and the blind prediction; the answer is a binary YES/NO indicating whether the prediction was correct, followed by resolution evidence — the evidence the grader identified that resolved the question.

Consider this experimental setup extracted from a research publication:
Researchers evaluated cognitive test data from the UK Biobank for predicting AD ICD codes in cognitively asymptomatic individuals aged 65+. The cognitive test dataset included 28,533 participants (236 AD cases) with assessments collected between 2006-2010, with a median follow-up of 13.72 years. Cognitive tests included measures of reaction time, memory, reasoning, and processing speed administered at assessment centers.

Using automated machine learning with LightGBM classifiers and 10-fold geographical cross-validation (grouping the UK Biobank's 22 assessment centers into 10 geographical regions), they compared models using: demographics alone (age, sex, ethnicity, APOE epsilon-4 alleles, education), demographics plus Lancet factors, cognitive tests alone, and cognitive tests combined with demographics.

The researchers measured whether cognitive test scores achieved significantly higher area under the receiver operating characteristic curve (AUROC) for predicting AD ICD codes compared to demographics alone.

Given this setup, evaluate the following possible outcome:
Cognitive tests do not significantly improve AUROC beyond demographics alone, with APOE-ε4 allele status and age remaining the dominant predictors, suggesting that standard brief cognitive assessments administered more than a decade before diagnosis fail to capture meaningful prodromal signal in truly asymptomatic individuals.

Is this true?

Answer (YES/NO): YES